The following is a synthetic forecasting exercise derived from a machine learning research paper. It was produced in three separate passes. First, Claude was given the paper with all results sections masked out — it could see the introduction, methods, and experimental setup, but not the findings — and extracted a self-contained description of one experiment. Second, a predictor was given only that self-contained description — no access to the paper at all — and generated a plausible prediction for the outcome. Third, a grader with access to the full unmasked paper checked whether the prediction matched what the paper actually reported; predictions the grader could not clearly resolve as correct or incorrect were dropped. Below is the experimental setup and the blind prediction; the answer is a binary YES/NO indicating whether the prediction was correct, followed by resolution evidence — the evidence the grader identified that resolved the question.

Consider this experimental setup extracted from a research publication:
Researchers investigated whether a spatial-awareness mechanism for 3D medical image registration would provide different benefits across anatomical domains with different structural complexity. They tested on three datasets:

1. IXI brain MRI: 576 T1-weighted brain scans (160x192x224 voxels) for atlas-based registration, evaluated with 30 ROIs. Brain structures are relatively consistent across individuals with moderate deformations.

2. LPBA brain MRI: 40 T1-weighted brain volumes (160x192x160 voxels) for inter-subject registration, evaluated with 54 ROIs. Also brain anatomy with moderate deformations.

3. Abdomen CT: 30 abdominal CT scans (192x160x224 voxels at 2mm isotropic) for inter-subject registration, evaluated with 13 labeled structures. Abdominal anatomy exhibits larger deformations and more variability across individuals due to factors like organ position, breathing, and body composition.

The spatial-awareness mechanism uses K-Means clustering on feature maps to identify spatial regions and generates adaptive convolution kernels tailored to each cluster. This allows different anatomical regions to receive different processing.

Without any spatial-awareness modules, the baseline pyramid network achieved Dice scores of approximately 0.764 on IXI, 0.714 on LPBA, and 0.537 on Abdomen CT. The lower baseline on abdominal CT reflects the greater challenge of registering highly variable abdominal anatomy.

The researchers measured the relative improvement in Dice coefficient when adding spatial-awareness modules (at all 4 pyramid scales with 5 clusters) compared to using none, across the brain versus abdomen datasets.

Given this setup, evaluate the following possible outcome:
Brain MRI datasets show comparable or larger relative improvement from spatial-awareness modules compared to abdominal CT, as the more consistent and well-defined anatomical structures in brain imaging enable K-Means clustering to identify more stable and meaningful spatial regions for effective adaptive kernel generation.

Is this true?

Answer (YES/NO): NO